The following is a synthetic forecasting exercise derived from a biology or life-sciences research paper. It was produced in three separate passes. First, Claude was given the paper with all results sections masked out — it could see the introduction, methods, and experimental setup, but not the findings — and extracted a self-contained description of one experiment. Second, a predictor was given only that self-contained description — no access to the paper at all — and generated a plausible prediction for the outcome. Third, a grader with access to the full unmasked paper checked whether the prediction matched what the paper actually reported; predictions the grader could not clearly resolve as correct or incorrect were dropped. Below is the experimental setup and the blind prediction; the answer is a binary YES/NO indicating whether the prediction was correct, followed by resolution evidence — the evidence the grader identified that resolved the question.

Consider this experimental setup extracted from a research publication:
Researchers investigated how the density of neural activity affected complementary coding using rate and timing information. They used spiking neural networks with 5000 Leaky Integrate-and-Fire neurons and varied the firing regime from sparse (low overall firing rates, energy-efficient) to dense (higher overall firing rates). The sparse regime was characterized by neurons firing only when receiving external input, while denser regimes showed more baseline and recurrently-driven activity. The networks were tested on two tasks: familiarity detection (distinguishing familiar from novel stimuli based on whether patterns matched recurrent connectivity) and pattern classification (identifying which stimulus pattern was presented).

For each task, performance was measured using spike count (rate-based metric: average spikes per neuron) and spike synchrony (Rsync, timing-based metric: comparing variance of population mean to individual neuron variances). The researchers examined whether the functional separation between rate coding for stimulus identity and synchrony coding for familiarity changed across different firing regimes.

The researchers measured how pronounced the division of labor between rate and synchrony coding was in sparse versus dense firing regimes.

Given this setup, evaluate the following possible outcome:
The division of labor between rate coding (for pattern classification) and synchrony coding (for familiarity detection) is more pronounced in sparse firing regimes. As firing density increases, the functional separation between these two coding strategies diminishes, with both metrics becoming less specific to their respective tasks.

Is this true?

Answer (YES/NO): NO